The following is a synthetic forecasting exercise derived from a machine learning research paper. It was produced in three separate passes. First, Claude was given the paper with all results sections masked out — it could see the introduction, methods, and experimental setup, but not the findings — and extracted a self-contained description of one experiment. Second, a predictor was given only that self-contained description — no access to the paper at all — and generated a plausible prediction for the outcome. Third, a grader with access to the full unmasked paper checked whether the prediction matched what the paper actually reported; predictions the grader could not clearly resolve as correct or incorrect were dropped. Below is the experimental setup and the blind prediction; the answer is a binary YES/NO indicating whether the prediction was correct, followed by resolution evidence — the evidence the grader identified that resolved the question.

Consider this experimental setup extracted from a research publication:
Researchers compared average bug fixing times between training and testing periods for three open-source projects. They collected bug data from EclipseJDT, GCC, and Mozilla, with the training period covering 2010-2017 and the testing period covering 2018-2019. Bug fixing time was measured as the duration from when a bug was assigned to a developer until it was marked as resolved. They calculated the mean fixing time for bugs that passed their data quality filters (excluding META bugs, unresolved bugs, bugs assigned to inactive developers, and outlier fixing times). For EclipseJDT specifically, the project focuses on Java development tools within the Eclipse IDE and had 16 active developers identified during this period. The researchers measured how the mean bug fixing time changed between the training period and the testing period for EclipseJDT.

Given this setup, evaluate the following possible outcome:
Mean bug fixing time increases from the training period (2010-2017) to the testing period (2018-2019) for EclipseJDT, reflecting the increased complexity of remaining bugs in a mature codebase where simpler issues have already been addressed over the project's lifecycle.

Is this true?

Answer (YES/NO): NO